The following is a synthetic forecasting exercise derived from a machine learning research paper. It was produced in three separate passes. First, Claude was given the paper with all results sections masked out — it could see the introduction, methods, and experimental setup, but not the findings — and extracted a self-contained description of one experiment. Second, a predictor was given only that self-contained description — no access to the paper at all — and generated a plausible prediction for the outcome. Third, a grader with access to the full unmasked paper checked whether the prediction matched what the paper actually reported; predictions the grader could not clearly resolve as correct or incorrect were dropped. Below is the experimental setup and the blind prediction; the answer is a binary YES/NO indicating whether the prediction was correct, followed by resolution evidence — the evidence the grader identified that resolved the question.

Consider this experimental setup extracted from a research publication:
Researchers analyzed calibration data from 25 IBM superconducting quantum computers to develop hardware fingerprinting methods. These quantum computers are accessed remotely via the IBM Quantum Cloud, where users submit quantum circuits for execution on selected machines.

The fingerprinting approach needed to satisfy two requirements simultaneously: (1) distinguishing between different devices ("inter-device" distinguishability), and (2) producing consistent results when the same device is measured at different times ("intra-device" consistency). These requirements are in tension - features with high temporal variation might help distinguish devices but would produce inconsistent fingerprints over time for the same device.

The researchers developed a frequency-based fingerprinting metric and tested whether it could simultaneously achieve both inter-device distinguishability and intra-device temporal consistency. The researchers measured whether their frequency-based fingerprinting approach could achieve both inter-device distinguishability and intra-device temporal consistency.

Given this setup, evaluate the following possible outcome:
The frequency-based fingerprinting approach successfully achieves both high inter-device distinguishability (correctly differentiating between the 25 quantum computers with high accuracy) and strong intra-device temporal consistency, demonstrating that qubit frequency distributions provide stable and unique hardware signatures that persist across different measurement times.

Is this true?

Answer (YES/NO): YES